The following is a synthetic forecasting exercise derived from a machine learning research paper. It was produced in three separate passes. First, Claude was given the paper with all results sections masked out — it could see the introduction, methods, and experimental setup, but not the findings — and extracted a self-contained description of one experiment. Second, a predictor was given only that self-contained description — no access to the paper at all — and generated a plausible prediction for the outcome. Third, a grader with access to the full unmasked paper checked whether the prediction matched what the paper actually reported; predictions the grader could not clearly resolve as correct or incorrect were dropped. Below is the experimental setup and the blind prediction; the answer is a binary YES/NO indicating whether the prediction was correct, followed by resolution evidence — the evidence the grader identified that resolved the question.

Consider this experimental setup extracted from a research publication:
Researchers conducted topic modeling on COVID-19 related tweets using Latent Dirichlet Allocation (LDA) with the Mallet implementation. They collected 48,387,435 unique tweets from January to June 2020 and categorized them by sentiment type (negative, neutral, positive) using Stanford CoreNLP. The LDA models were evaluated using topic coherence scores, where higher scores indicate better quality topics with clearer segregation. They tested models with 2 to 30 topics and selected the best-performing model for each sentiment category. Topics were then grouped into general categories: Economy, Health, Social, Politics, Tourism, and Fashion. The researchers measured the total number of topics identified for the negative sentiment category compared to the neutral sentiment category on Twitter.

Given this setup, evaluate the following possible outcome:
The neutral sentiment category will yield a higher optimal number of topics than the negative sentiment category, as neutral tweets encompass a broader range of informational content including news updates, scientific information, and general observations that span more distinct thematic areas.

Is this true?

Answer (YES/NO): NO